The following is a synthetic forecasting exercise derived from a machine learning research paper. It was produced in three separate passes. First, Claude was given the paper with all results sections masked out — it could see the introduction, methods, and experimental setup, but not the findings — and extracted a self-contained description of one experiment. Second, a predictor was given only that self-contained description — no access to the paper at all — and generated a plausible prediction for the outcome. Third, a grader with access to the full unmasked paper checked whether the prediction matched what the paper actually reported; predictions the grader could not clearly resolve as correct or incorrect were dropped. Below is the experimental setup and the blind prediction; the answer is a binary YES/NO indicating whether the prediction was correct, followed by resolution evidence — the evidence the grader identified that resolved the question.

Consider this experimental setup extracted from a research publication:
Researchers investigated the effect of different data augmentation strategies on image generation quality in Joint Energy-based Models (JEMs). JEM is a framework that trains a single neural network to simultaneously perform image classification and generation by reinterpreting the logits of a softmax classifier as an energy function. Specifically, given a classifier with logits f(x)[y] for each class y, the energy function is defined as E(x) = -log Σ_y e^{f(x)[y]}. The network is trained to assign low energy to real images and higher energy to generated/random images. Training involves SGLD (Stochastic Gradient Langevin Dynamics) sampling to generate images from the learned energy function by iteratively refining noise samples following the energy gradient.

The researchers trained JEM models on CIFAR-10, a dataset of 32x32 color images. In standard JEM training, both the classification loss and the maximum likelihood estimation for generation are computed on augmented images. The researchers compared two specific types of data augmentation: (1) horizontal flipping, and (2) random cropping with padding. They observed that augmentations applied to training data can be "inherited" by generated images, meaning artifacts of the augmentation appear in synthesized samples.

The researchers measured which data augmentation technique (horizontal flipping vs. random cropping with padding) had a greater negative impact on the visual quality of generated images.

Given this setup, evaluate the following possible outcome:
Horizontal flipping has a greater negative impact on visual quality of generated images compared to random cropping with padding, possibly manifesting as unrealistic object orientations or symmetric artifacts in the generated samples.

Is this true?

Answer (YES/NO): NO